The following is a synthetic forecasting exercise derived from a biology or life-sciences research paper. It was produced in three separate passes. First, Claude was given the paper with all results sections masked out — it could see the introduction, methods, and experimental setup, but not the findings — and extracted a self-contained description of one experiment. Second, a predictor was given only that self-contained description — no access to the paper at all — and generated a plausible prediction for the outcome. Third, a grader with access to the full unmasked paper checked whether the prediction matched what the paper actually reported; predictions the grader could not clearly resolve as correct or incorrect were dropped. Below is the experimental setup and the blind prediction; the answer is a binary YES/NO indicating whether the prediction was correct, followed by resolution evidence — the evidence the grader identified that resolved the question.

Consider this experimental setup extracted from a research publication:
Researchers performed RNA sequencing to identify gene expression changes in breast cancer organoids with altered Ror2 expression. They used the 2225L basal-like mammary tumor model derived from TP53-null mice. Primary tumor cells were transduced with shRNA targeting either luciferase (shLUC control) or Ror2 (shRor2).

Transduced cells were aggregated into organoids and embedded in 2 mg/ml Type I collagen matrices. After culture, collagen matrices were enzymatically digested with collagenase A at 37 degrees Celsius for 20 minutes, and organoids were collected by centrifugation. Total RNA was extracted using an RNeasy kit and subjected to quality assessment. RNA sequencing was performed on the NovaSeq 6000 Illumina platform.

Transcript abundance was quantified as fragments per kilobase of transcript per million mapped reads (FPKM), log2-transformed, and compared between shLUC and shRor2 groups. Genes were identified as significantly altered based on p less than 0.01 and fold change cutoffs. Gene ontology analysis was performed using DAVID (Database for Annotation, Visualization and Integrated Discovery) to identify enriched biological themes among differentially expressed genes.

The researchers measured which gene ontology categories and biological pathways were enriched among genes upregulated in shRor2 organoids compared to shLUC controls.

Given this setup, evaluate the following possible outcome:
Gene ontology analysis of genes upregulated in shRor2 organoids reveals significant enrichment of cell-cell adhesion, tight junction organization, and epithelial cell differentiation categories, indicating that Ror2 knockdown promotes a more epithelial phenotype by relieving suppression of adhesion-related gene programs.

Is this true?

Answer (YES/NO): NO